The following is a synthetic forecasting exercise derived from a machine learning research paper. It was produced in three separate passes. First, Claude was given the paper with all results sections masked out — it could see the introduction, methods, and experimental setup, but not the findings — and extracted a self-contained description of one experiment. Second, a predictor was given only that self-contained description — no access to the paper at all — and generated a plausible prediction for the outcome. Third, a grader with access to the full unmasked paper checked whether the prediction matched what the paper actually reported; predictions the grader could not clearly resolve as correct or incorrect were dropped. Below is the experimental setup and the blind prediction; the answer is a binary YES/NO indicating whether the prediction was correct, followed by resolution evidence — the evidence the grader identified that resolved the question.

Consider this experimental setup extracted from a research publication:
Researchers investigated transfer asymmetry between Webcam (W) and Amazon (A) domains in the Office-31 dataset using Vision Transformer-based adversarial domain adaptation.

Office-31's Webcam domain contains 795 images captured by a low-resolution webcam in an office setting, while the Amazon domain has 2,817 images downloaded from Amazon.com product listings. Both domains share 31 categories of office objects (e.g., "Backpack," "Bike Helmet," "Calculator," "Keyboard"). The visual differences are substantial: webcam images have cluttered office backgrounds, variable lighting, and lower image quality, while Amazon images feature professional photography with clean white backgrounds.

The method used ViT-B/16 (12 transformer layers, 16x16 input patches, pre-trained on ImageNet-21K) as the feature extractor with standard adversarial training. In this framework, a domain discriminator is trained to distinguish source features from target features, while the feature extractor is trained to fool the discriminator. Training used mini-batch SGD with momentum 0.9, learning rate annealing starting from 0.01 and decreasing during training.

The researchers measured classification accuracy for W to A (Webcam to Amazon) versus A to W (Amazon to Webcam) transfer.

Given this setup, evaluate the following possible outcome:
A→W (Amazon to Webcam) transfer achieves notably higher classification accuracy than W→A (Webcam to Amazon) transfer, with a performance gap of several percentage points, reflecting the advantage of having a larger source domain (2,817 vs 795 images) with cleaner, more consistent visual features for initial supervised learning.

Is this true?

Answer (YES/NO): YES